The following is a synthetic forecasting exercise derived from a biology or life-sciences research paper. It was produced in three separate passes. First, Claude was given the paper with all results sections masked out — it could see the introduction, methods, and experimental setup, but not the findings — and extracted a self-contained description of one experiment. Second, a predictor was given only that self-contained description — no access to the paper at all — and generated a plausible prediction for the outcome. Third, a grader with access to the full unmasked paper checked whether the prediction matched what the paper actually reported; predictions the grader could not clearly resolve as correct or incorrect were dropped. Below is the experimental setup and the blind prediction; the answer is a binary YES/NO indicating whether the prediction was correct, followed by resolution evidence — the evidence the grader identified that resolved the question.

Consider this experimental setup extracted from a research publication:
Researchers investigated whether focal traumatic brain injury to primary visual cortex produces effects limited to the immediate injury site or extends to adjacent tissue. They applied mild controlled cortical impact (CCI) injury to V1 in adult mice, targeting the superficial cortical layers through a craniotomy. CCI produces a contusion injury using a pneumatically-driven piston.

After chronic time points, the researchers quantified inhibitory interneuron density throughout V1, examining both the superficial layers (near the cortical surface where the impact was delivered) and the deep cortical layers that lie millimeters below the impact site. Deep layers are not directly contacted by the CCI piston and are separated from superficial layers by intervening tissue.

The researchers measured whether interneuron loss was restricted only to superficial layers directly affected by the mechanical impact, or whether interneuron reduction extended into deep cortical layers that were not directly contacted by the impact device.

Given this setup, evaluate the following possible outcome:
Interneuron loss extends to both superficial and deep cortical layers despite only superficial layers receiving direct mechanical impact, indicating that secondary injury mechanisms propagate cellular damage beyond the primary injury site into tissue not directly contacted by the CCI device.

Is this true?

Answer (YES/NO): YES